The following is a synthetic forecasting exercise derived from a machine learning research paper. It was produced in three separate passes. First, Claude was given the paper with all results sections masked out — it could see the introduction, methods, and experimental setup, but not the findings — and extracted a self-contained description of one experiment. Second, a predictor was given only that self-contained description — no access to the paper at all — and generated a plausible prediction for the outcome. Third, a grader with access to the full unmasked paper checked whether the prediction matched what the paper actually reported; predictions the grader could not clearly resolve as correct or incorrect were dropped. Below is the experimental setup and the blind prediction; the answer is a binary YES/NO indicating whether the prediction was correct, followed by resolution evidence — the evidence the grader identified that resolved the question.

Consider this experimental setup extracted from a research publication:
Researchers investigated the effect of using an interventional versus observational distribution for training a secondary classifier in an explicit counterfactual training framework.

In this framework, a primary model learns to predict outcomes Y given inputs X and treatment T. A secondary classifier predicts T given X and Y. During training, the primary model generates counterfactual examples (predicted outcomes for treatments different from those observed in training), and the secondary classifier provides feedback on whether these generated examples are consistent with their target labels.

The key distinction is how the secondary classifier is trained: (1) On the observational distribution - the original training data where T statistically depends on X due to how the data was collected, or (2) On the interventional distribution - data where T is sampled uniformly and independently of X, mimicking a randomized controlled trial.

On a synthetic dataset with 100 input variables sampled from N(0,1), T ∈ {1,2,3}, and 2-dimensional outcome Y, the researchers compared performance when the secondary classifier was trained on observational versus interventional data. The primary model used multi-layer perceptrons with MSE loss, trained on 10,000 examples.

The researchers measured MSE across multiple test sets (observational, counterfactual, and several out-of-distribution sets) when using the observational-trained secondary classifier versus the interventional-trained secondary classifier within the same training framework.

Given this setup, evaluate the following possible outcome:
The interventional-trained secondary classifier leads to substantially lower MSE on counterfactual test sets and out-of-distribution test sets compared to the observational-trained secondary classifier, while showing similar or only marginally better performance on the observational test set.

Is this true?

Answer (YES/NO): NO